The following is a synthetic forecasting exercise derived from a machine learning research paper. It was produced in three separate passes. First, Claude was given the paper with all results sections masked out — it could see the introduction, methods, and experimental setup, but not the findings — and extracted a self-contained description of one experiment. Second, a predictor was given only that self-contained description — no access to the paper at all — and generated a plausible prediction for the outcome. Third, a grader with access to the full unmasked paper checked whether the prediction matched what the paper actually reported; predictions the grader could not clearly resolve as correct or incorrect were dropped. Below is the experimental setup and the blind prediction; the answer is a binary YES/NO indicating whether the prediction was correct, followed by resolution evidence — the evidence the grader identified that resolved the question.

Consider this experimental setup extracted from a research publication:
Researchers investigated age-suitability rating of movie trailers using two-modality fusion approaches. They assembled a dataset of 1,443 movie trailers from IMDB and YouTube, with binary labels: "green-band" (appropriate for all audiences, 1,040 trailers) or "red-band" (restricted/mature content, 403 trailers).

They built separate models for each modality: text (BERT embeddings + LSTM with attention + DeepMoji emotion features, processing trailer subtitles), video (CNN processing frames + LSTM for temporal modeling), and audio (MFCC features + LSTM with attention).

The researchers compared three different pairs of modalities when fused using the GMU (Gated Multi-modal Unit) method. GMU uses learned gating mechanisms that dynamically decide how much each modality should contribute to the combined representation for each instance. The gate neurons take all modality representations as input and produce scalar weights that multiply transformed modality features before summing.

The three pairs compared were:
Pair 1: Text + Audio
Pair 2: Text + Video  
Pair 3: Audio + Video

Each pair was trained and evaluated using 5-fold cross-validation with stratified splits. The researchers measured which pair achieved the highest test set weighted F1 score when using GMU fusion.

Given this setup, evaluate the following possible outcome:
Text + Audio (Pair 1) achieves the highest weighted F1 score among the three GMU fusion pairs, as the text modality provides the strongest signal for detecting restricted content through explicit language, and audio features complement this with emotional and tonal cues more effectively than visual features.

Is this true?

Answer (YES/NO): YES